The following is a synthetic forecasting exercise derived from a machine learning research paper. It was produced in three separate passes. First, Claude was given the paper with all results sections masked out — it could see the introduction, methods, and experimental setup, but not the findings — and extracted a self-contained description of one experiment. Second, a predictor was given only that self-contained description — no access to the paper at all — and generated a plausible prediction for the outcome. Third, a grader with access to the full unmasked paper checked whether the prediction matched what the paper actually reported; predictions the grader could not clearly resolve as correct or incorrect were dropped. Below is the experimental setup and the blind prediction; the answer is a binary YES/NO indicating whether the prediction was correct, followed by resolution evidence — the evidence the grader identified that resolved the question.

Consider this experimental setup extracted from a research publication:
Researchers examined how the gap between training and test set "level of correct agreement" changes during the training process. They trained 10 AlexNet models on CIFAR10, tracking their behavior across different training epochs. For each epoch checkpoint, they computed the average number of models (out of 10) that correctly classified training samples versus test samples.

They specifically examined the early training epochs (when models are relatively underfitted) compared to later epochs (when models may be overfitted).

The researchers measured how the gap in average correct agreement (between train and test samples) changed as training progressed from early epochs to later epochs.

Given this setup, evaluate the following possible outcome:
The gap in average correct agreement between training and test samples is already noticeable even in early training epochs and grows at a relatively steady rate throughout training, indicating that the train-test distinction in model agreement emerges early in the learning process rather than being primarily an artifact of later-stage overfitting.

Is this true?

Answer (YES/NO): NO